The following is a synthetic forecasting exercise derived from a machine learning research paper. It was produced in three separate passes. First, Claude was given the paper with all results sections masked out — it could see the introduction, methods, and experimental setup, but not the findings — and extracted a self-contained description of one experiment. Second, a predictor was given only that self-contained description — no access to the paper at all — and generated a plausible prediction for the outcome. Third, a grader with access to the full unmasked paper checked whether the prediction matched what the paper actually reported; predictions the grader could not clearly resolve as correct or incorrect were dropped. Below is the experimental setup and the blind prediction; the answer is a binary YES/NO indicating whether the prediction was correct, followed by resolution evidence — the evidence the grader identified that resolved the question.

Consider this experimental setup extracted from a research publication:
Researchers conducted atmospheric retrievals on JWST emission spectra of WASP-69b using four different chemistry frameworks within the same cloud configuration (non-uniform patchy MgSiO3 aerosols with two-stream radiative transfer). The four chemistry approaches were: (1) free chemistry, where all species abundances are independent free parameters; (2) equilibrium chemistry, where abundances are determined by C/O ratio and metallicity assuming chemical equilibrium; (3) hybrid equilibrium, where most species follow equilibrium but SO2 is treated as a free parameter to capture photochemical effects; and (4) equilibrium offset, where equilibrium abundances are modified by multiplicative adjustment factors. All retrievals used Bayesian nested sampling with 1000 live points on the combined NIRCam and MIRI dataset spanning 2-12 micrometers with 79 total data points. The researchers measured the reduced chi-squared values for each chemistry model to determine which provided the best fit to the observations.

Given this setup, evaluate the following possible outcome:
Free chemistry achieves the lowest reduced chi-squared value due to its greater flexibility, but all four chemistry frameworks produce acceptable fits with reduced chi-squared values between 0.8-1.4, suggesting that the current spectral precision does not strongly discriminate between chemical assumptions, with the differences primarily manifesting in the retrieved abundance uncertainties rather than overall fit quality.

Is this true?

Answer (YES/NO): NO